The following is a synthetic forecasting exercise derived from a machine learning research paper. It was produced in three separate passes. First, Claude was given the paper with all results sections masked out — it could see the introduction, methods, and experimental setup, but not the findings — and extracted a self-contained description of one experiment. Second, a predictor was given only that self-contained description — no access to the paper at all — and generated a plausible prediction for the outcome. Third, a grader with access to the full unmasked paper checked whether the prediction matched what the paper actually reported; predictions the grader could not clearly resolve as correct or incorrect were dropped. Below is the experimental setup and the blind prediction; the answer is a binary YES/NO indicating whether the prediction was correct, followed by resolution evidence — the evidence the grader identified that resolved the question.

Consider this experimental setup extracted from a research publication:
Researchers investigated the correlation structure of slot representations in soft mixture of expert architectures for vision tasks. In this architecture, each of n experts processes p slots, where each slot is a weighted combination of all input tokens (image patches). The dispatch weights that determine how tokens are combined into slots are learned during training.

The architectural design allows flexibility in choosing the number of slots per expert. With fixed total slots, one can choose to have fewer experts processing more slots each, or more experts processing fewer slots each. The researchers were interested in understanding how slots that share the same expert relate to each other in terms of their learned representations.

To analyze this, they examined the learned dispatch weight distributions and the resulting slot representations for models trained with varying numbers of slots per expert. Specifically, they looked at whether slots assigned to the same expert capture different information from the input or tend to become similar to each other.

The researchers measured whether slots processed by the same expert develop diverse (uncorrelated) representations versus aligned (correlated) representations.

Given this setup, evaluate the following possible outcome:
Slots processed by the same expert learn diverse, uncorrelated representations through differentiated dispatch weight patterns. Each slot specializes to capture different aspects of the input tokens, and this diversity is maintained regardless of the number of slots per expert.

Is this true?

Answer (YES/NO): NO